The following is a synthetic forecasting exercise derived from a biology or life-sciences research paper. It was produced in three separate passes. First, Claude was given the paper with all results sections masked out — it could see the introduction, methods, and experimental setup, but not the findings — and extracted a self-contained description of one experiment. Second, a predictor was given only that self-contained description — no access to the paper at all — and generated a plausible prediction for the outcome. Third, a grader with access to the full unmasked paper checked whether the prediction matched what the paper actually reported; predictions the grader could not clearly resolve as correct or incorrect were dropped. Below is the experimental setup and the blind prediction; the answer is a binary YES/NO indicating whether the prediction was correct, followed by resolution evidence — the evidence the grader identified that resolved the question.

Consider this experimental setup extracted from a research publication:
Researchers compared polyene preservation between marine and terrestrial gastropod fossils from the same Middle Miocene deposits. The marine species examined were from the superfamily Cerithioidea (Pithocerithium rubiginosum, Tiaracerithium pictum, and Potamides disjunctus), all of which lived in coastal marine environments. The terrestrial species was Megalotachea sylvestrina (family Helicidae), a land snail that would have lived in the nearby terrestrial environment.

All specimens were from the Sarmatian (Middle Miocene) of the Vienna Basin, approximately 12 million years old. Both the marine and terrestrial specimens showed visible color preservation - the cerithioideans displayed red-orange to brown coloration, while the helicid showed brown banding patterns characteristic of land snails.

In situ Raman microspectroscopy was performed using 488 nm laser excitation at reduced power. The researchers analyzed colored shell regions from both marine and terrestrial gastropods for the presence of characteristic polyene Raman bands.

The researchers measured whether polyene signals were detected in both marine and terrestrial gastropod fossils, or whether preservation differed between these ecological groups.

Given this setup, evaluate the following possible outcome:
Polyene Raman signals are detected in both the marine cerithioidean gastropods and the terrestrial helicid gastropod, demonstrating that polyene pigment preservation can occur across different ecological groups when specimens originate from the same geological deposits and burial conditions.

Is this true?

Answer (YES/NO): NO